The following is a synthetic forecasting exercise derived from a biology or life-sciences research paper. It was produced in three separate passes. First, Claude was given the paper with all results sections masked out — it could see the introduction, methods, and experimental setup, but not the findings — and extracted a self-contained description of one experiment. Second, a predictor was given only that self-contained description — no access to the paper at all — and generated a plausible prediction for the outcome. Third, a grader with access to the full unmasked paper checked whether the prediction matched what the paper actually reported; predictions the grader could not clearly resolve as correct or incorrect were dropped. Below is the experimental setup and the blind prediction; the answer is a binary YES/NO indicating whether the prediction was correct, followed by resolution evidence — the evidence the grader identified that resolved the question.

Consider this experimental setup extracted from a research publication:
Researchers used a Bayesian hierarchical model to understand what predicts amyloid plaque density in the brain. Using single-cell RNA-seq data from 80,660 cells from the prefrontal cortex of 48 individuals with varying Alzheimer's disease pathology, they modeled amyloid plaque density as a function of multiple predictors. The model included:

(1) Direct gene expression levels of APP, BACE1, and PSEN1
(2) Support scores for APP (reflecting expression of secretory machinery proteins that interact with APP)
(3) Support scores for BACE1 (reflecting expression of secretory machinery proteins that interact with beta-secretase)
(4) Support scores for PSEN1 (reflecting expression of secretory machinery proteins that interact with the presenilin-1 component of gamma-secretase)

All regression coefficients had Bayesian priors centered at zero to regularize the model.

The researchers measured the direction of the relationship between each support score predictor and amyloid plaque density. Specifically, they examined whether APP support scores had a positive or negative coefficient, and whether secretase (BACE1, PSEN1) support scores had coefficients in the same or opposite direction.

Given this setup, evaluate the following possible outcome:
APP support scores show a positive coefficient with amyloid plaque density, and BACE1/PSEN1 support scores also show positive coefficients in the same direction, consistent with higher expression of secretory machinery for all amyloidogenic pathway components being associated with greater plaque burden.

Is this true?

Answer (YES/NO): NO